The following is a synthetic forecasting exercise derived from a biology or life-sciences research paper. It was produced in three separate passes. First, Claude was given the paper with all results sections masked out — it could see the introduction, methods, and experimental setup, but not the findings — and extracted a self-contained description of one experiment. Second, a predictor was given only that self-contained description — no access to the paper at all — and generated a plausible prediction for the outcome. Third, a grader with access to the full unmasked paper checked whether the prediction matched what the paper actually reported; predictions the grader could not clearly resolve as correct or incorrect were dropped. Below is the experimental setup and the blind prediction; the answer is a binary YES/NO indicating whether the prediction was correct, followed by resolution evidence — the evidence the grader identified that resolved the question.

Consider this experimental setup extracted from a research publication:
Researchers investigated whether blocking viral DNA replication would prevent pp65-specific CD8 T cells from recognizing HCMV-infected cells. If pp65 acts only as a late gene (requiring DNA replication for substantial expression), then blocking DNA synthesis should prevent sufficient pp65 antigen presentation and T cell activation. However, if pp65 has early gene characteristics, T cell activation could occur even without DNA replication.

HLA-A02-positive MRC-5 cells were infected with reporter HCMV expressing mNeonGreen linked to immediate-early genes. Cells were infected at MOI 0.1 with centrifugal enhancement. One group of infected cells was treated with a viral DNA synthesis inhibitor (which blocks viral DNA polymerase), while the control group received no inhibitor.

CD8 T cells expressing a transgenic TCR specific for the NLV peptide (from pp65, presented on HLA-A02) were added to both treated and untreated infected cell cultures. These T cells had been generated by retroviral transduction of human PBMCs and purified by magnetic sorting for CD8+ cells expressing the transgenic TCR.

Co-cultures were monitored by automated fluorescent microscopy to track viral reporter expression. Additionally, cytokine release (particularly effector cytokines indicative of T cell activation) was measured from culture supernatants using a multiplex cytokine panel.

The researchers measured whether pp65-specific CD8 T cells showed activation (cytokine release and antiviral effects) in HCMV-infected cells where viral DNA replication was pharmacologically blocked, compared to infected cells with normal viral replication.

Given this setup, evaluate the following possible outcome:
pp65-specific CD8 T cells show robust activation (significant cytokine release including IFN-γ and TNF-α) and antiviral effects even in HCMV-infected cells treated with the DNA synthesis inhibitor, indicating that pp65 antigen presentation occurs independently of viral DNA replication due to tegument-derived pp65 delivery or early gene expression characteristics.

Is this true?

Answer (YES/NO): YES